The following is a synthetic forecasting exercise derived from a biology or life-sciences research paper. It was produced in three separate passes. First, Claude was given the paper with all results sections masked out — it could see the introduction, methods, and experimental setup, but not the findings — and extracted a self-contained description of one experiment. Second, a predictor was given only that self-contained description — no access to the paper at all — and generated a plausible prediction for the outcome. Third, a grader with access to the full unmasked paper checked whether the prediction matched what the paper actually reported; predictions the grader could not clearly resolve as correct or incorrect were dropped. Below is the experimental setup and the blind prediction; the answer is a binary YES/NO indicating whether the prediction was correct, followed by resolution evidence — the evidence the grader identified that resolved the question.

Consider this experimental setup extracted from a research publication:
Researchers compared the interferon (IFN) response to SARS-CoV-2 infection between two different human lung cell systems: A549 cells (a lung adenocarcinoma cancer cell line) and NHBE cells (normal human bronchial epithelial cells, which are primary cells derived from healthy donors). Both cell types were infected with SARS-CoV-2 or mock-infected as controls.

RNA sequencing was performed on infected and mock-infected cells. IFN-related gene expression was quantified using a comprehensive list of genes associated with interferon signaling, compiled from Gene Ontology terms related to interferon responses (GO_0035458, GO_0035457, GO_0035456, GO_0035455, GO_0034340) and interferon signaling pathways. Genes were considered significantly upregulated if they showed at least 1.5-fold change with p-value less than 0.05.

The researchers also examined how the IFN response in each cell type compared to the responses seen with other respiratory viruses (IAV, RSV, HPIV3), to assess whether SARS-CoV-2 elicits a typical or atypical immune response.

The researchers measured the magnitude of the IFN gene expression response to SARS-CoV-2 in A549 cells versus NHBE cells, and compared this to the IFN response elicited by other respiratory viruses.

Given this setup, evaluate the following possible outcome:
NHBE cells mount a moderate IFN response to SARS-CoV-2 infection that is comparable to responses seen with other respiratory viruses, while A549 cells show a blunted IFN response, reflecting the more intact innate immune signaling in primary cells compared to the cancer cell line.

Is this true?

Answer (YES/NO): NO